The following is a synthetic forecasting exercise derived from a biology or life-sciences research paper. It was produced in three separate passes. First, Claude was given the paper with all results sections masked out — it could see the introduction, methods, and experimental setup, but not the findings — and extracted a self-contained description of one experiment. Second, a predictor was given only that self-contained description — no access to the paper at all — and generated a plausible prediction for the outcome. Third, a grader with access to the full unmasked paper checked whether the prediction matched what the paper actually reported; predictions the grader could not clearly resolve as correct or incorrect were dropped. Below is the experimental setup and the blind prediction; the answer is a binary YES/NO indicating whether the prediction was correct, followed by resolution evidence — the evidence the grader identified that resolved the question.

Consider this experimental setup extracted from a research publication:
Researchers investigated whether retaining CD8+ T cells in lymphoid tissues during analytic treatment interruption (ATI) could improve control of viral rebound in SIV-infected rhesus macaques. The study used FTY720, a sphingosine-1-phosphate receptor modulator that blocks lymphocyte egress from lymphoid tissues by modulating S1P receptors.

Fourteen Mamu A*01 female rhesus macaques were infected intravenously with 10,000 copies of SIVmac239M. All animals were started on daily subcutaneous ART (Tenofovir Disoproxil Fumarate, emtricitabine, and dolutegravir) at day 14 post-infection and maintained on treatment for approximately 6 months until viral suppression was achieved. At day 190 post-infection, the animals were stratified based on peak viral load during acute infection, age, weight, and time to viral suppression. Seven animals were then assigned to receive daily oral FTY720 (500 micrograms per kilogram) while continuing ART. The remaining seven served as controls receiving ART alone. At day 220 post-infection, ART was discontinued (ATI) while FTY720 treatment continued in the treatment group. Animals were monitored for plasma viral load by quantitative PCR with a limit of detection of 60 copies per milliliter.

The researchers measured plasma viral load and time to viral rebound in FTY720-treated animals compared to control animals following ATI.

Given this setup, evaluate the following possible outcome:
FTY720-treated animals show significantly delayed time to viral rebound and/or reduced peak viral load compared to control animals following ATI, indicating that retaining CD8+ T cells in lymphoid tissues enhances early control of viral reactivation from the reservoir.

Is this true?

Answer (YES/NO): NO